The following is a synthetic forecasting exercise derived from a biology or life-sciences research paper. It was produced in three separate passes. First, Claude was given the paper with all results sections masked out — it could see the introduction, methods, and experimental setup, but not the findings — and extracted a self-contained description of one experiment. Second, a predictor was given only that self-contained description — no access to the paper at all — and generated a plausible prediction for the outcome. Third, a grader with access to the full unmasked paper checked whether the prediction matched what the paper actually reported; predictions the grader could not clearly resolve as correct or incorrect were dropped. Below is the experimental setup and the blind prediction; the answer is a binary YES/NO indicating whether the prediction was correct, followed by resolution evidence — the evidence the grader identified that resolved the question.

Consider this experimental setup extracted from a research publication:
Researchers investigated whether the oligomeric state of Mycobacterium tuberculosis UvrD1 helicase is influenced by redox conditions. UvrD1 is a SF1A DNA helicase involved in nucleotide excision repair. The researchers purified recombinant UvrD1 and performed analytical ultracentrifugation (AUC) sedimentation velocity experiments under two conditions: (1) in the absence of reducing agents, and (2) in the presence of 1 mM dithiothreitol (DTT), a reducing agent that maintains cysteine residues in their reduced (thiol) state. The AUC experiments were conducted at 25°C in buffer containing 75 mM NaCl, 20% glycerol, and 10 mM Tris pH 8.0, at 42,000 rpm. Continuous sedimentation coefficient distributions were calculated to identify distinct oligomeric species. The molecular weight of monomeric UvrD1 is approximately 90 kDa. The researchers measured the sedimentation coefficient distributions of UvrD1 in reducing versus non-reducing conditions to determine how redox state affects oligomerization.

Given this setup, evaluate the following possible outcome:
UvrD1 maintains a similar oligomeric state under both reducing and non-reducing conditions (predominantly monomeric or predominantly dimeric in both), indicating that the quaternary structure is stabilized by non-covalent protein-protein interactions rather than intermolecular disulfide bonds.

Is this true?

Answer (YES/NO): NO